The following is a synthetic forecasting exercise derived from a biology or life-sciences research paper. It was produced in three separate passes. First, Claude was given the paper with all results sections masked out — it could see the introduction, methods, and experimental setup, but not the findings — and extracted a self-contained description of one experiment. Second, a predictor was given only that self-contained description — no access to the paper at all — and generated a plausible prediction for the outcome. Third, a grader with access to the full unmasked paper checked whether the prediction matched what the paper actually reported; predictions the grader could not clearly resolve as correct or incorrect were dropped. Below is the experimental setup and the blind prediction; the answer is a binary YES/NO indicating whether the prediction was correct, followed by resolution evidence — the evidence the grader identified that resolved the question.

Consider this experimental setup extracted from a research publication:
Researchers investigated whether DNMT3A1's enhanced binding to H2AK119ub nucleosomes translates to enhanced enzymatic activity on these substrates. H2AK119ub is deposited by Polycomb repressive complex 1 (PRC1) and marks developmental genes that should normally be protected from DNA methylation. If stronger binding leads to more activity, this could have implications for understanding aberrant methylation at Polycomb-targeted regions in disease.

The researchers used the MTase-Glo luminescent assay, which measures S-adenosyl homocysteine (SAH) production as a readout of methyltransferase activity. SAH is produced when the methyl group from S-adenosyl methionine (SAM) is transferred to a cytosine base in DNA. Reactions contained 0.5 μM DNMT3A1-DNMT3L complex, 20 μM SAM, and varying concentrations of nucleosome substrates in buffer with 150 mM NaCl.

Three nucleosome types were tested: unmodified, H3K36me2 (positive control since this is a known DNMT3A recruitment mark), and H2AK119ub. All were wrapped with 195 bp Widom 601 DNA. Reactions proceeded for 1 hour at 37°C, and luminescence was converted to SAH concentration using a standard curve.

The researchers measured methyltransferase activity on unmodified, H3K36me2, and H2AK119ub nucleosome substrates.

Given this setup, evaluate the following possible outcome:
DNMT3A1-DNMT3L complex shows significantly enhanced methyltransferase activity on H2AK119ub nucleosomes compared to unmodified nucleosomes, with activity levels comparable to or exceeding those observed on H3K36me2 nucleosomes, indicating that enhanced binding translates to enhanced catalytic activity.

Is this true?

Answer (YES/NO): NO